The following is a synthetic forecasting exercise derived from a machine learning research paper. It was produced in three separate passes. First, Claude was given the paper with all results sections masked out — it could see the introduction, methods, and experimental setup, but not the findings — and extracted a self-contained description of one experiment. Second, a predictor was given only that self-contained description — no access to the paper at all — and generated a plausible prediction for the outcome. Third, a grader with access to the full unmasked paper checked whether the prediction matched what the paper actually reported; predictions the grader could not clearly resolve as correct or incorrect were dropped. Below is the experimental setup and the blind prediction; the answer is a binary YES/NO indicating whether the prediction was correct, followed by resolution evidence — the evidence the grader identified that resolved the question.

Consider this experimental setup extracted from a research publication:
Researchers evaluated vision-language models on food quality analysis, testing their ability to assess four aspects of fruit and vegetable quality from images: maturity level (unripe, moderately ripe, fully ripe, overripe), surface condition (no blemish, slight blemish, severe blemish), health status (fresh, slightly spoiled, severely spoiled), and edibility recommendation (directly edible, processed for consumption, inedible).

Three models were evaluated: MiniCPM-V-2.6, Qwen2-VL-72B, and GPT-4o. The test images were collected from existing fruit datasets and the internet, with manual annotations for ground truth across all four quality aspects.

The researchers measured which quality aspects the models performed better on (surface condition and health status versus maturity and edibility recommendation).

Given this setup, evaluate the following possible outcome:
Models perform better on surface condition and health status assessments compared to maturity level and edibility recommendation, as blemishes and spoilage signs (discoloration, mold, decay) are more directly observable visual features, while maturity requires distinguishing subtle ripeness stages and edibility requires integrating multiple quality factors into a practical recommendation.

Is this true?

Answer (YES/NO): YES